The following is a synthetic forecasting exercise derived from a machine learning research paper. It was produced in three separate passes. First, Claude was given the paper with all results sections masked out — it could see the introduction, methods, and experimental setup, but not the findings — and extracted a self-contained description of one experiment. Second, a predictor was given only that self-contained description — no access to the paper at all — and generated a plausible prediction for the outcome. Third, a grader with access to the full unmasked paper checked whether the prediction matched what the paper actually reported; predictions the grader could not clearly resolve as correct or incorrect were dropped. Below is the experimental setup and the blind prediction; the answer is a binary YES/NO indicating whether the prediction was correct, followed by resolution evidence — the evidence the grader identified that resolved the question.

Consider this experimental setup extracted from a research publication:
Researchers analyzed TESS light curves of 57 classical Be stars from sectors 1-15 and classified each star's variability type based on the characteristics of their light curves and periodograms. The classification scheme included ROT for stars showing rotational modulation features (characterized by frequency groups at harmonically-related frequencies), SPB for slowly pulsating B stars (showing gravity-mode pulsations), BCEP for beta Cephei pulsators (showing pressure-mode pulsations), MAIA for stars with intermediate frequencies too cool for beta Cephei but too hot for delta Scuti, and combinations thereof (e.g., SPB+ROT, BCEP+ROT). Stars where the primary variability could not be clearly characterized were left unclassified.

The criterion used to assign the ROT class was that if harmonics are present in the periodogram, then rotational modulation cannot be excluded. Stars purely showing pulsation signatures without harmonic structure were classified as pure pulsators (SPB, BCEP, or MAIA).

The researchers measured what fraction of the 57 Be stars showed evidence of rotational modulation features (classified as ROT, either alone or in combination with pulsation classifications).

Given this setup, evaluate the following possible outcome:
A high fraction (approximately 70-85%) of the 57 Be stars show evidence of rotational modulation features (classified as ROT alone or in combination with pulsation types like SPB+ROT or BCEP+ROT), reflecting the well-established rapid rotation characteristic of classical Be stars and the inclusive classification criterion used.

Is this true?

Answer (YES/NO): YES